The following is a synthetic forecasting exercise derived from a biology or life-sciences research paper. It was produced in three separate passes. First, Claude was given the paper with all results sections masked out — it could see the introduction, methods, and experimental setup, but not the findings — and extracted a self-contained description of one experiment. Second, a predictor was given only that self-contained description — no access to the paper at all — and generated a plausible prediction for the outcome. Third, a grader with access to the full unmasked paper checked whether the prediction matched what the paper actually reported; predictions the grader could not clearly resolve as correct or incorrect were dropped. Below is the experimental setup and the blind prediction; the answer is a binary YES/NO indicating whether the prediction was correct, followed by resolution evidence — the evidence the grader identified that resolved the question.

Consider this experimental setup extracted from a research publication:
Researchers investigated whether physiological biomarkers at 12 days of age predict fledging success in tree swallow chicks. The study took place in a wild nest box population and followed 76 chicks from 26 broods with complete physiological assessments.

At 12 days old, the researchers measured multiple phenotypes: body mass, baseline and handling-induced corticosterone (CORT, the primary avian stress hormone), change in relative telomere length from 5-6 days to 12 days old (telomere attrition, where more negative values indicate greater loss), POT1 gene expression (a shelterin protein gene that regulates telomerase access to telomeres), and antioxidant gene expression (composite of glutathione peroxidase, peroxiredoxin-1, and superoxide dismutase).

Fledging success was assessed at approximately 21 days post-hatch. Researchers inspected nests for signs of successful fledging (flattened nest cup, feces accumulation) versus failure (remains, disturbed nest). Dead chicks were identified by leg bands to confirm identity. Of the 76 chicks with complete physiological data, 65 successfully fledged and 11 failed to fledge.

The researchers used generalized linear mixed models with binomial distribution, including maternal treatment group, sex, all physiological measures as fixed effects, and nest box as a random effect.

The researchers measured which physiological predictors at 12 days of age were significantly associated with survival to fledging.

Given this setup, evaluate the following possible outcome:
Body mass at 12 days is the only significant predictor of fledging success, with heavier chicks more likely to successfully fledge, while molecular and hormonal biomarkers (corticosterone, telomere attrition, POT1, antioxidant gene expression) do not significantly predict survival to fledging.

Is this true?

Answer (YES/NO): NO